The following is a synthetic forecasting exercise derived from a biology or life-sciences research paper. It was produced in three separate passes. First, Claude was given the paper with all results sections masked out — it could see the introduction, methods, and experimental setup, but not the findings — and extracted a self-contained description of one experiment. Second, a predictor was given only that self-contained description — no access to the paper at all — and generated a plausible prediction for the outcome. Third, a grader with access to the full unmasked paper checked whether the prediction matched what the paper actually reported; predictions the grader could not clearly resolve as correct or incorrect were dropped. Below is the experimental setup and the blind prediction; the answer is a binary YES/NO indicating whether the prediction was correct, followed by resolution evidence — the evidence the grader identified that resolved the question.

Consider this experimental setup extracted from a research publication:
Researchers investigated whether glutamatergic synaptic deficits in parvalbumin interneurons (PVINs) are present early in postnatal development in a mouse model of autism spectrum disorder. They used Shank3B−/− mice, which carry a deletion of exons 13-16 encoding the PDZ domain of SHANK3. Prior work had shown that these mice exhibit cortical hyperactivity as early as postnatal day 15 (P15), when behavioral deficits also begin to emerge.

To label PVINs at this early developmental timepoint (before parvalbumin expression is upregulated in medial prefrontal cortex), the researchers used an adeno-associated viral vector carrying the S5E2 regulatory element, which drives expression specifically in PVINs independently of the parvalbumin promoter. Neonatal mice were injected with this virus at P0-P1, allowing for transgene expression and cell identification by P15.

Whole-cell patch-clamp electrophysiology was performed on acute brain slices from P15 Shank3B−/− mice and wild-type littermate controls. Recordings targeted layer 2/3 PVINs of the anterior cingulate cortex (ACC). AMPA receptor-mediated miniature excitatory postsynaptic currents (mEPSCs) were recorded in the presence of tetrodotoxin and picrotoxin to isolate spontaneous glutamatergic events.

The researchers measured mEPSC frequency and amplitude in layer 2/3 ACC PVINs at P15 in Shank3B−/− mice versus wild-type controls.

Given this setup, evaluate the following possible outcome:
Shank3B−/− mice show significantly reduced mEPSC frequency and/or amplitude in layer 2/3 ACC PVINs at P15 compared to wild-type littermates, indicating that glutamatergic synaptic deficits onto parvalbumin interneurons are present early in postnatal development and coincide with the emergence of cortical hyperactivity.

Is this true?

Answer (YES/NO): NO